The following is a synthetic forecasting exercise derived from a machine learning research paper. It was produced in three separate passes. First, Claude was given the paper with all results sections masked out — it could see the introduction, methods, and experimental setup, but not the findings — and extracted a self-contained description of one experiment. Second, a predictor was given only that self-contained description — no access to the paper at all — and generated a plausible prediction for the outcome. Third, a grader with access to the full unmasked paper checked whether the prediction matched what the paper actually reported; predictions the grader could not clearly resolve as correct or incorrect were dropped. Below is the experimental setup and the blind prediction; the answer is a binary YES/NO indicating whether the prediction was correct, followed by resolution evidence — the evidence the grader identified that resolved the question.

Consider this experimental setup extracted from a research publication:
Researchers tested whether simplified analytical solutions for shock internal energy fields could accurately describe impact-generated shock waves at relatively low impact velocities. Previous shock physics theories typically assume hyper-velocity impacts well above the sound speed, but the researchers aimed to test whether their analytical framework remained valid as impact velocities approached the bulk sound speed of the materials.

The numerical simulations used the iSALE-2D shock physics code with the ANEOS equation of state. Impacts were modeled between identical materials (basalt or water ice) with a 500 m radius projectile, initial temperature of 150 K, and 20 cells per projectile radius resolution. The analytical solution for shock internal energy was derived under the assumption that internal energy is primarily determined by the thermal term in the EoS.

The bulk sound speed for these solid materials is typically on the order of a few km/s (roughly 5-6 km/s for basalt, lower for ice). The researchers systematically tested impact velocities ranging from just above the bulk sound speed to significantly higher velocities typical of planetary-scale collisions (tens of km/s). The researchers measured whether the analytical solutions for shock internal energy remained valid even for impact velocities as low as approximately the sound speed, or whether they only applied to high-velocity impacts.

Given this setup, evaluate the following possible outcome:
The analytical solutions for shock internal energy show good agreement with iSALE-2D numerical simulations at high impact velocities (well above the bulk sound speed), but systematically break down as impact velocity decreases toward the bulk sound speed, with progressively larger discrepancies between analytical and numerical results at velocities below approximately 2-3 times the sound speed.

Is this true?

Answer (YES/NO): NO